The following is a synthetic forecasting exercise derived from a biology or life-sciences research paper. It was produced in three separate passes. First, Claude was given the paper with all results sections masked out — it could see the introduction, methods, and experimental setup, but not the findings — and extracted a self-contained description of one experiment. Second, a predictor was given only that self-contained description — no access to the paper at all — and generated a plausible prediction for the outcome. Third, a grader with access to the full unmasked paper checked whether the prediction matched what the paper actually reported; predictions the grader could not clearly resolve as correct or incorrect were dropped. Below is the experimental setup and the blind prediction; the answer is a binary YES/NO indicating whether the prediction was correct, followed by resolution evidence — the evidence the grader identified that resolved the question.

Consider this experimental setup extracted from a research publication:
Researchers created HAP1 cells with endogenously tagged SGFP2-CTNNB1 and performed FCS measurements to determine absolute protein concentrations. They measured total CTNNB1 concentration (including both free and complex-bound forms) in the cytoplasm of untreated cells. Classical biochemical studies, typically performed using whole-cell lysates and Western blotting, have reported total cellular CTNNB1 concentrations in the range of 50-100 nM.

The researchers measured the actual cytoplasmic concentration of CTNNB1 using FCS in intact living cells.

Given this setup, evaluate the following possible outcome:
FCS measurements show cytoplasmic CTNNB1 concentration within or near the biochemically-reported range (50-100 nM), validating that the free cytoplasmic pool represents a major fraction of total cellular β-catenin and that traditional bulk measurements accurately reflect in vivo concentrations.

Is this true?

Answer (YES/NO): NO